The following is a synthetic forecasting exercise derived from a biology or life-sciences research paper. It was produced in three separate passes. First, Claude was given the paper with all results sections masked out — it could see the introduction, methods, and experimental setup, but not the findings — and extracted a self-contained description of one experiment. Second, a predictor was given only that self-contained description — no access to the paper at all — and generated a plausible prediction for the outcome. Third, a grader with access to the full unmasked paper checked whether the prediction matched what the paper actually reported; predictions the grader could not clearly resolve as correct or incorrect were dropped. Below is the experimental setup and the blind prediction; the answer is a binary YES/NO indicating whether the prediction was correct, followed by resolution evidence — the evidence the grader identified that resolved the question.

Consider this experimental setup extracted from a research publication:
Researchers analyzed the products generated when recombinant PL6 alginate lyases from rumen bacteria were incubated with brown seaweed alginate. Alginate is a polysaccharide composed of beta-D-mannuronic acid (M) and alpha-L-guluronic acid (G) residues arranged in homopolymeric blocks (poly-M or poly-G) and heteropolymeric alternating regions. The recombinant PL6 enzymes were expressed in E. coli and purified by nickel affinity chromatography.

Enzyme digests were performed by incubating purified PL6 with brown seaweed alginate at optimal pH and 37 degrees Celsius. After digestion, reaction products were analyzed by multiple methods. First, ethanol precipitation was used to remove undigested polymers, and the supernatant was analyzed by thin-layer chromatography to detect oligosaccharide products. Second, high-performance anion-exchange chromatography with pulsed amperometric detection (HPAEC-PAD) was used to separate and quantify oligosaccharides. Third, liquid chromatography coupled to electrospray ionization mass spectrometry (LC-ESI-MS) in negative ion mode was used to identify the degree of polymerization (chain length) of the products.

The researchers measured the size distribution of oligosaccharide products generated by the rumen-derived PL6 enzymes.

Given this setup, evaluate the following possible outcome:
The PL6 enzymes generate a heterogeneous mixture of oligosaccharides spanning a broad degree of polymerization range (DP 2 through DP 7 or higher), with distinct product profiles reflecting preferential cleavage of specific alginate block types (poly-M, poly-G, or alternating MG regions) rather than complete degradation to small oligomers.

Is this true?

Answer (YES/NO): NO